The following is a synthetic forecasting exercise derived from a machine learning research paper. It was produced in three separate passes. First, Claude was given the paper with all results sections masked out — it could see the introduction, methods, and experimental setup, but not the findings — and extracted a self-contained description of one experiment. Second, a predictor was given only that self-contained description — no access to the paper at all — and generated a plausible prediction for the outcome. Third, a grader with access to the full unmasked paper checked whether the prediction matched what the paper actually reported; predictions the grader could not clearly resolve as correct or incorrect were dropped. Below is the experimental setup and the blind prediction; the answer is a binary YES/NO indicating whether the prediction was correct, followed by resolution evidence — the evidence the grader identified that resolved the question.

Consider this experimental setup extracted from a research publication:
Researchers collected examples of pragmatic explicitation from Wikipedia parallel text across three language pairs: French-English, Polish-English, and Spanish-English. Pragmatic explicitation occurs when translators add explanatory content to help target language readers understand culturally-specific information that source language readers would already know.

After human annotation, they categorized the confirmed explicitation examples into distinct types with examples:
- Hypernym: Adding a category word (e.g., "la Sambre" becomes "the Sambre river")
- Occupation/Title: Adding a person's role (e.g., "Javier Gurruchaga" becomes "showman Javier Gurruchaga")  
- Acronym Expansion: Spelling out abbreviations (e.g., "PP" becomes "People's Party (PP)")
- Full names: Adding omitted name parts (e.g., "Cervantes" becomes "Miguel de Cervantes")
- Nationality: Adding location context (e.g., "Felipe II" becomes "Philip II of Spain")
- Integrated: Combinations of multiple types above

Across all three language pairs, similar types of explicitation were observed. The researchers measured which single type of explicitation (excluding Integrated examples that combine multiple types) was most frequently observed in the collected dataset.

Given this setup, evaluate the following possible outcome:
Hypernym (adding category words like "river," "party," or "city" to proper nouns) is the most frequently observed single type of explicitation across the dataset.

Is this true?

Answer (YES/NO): NO